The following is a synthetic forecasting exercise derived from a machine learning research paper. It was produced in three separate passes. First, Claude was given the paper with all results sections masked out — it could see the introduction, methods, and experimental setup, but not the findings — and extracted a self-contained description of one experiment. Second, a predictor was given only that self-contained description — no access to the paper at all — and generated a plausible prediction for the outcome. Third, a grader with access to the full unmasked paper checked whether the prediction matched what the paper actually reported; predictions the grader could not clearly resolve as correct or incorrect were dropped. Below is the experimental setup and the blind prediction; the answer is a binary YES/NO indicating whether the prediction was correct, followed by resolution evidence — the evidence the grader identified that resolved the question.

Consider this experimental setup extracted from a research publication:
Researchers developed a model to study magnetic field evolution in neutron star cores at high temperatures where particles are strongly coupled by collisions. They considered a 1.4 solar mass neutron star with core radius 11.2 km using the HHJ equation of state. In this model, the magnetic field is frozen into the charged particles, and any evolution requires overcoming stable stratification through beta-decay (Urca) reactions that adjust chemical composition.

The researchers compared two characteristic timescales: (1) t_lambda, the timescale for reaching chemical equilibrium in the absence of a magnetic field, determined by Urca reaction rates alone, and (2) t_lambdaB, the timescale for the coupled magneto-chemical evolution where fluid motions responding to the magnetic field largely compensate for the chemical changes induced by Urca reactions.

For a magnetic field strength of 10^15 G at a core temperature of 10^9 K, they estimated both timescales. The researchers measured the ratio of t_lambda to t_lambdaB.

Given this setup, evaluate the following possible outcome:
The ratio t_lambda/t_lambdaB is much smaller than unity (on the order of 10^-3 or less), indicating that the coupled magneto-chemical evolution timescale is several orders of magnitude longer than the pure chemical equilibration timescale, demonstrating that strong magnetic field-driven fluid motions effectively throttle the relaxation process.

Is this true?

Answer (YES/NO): YES